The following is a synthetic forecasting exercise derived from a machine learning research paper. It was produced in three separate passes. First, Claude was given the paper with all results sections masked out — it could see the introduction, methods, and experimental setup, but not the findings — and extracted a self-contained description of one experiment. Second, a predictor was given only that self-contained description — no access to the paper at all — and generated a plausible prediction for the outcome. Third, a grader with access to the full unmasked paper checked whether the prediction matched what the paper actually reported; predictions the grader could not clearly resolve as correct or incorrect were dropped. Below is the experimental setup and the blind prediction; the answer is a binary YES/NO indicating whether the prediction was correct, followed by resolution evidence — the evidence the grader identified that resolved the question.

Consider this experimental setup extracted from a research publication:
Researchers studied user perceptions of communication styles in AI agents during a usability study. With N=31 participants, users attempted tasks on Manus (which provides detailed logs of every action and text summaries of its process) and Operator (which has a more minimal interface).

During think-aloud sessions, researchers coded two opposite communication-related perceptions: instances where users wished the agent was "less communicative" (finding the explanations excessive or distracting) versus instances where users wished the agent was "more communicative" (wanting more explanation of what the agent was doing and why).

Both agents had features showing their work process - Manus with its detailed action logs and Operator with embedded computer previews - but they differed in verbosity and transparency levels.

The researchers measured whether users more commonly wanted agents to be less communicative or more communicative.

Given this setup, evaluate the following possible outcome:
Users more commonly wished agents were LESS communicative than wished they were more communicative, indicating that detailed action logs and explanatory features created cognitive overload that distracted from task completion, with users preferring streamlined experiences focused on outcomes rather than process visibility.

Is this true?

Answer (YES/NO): YES